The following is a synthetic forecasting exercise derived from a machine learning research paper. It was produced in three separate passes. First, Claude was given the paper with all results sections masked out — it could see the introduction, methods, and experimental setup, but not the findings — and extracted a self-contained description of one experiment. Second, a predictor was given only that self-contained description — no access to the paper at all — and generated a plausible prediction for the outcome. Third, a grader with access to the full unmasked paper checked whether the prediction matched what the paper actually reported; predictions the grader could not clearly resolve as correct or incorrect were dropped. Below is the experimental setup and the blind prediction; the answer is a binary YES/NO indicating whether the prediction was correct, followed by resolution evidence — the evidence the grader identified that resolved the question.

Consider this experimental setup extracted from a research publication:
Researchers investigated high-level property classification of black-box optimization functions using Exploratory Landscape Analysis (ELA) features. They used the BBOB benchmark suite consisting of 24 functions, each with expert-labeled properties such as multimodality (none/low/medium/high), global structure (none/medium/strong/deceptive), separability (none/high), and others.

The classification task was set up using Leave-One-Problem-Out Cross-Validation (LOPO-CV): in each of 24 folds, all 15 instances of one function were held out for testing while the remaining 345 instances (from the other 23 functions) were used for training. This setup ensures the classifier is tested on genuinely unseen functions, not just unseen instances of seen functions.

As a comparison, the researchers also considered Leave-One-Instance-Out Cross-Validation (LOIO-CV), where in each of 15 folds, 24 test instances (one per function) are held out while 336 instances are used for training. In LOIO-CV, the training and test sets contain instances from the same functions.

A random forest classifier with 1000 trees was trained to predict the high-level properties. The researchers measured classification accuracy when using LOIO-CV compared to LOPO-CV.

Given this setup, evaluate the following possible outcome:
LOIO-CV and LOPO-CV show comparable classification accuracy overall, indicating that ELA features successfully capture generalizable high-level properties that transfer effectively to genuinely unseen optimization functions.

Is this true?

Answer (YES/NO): NO